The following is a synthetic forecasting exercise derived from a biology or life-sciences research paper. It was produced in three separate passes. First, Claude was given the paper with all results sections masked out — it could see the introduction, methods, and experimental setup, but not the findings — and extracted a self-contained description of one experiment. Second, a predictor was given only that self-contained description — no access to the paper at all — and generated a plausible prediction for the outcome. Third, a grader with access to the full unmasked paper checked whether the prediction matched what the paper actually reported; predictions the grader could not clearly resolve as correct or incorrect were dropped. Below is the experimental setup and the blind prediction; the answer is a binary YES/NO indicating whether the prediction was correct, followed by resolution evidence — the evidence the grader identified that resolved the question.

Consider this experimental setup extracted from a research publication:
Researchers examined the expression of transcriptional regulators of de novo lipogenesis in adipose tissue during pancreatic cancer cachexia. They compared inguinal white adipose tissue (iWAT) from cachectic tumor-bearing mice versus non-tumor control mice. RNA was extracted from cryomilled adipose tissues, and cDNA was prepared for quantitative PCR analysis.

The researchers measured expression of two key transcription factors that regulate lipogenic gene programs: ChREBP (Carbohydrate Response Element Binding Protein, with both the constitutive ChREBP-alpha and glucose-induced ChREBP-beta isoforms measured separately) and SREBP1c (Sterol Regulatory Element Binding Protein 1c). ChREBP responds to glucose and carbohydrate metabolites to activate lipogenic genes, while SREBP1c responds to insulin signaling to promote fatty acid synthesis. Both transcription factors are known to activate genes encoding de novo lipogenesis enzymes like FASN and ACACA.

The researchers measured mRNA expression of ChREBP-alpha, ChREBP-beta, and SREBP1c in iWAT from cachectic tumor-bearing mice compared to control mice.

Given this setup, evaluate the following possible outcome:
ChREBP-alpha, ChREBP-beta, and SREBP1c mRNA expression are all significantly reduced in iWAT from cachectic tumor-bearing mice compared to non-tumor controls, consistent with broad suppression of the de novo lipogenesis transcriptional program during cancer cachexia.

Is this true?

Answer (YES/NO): YES